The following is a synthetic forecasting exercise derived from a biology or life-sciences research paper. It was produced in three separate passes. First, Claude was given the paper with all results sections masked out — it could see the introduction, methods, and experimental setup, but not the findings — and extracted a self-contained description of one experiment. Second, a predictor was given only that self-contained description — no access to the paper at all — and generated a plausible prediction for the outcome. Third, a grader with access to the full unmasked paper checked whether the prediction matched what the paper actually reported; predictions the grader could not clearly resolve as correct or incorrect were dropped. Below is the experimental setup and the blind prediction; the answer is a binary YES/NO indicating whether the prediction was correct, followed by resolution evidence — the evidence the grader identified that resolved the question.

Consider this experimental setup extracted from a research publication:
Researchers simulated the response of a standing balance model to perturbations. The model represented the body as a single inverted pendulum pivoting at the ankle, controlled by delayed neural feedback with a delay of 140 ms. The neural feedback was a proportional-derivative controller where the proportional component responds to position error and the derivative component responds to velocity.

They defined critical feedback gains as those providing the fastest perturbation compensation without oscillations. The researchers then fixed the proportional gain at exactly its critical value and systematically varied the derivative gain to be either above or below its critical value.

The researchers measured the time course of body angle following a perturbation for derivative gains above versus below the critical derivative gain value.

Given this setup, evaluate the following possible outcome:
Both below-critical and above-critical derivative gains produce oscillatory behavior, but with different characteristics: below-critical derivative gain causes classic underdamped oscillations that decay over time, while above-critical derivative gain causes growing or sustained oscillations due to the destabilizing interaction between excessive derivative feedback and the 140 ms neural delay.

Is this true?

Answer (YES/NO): NO